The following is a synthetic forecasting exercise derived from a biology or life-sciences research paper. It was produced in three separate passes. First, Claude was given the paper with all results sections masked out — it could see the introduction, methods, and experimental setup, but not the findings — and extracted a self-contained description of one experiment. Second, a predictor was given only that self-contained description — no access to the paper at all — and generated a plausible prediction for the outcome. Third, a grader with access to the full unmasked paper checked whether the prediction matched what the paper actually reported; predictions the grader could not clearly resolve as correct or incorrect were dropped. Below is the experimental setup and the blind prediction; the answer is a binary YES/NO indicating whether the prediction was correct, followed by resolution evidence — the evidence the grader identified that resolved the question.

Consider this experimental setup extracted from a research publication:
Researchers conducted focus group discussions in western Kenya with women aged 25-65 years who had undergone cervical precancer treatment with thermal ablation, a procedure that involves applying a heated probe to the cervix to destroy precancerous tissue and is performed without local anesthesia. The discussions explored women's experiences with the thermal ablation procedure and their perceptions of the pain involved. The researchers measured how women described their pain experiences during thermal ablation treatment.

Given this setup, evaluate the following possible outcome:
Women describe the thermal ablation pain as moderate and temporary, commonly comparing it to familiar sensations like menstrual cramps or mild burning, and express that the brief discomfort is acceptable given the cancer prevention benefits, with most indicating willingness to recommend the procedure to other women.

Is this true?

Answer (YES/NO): NO